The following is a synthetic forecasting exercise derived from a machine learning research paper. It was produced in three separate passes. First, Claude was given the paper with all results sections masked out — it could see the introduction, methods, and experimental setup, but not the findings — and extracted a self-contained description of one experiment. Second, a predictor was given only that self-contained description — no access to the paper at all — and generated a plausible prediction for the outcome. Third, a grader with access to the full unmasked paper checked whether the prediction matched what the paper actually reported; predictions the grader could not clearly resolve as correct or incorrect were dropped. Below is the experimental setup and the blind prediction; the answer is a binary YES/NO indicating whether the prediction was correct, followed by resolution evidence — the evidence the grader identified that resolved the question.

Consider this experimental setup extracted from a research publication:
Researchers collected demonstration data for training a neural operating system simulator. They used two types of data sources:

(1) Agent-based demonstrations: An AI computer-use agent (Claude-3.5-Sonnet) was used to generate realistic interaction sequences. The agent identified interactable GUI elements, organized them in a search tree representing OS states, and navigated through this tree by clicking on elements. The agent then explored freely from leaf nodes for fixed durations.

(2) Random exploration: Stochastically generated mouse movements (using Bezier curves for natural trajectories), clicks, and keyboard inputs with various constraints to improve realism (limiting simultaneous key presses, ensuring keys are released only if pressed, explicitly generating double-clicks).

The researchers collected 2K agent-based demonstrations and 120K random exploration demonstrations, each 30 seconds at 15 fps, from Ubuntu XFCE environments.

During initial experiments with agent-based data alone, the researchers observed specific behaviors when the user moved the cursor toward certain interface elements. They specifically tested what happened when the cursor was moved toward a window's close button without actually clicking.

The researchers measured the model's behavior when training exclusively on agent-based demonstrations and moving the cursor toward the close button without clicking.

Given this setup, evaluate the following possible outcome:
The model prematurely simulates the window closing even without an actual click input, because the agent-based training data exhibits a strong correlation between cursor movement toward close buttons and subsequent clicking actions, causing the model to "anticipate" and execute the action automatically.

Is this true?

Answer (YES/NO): YES